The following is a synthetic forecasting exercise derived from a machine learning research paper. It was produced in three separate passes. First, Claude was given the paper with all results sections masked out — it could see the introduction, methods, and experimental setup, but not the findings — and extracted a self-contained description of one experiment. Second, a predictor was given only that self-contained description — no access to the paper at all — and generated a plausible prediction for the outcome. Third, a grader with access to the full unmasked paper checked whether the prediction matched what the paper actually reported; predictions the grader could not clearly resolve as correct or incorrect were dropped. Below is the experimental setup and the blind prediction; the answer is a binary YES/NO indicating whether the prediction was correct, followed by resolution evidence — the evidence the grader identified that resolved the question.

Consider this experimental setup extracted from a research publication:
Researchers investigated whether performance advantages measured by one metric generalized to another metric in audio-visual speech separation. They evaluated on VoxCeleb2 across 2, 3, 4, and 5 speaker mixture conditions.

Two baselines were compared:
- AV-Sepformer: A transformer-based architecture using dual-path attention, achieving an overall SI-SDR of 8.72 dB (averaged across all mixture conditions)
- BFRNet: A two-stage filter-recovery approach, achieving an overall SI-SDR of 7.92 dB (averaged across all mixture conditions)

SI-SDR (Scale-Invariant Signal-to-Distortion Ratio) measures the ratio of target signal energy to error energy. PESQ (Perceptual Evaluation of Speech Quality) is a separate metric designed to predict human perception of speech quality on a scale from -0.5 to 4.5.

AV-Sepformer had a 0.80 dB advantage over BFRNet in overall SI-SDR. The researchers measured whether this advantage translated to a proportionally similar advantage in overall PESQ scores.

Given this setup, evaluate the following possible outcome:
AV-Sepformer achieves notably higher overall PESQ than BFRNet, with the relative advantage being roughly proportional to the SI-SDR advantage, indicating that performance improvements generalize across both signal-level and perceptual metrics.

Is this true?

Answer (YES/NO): NO